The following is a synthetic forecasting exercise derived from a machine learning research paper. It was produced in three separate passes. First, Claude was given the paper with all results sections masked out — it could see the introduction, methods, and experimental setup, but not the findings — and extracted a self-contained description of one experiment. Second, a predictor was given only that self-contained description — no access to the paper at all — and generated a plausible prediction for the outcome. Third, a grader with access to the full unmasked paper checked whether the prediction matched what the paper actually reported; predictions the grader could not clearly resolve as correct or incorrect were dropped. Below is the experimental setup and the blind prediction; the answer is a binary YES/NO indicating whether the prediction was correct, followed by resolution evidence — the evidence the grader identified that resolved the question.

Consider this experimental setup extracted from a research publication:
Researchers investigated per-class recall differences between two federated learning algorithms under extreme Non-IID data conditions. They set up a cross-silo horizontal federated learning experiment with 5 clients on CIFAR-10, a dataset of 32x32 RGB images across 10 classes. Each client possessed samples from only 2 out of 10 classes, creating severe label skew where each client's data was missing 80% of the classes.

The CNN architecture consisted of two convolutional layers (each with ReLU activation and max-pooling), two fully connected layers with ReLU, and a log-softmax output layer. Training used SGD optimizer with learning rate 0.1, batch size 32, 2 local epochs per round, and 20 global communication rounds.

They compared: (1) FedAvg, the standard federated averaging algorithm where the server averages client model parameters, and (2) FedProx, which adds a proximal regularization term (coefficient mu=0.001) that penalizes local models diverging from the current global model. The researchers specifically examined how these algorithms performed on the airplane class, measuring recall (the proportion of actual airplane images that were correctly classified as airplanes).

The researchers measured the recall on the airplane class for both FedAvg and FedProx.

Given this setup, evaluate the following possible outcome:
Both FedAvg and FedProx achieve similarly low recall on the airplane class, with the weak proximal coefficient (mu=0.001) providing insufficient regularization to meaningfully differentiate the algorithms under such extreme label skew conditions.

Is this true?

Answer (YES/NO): NO